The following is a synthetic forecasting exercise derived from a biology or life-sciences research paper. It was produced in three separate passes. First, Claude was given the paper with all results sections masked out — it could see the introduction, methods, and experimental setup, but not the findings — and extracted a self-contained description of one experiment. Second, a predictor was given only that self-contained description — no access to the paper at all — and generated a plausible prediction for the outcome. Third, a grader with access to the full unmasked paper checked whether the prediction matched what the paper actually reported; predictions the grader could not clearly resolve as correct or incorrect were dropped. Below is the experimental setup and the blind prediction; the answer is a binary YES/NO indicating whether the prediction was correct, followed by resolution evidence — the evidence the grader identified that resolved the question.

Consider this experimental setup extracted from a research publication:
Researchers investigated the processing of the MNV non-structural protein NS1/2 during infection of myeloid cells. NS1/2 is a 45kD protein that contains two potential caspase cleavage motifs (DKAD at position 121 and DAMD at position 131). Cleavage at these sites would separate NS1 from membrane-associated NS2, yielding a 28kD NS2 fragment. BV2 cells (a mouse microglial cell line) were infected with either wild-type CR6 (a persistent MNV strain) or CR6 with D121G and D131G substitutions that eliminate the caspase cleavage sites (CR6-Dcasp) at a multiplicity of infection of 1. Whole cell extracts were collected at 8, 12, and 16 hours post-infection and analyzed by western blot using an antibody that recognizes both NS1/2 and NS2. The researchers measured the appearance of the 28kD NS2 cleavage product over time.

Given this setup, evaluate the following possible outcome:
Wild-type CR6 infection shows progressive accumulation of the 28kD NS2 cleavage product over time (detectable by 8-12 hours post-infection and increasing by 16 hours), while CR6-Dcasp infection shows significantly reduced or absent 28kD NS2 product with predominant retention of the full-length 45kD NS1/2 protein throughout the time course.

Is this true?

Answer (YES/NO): NO